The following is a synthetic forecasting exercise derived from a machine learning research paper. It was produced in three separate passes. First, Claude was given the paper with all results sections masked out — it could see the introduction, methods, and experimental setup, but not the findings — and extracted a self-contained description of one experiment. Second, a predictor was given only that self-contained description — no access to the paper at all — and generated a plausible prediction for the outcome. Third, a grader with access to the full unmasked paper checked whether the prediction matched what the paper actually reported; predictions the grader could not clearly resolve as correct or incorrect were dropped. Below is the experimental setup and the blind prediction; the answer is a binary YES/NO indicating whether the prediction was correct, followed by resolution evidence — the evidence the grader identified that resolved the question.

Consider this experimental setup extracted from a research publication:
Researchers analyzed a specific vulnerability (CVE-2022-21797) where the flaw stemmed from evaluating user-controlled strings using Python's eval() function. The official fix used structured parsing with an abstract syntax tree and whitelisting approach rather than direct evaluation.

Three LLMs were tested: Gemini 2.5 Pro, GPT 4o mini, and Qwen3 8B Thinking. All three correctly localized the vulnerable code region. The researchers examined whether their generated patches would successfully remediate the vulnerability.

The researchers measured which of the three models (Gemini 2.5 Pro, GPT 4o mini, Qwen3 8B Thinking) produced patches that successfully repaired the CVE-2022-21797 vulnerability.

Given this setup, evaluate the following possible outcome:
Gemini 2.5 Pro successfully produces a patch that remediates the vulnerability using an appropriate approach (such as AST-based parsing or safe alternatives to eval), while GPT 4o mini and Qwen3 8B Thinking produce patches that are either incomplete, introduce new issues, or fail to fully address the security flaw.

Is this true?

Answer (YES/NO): NO